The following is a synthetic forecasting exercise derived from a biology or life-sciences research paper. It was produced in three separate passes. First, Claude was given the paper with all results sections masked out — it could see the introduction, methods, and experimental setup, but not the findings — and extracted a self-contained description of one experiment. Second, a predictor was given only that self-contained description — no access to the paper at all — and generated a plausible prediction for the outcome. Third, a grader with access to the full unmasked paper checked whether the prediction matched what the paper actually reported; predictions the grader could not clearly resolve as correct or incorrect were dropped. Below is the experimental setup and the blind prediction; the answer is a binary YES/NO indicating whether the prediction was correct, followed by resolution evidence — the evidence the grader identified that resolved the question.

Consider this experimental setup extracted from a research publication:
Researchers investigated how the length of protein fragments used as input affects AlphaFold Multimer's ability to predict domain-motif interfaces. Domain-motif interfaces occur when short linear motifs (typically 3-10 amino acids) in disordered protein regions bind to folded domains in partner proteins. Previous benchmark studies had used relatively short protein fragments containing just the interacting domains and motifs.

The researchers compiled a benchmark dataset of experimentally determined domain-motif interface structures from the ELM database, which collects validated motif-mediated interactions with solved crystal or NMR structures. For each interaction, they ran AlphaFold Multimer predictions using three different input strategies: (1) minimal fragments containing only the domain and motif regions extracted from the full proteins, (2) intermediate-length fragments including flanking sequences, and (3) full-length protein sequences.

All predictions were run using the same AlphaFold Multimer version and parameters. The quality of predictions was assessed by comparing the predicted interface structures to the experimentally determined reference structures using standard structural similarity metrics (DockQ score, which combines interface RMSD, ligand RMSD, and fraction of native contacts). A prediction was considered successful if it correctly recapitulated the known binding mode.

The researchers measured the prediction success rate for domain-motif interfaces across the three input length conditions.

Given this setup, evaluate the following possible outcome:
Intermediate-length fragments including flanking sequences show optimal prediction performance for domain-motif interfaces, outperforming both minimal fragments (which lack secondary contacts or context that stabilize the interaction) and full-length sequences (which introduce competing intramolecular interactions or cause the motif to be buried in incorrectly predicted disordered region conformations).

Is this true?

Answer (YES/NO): NO